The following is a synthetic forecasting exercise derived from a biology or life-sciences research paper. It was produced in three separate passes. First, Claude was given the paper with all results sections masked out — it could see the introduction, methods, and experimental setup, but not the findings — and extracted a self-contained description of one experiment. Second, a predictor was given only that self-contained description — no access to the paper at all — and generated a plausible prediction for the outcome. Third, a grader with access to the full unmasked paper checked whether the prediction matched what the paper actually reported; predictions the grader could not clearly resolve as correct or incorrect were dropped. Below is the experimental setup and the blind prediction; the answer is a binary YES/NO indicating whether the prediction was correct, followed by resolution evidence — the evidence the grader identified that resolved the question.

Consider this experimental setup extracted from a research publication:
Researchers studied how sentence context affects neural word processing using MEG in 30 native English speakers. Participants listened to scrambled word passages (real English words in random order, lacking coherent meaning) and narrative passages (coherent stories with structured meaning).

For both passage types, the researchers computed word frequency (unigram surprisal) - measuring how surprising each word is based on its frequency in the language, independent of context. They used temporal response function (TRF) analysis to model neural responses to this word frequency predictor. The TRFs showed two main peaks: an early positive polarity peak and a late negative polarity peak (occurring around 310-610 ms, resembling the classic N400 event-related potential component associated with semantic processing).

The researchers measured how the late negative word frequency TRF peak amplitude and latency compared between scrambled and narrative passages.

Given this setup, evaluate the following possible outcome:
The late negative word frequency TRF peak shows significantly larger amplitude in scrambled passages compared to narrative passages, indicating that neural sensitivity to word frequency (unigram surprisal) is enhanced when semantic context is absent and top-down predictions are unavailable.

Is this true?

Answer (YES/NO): YES